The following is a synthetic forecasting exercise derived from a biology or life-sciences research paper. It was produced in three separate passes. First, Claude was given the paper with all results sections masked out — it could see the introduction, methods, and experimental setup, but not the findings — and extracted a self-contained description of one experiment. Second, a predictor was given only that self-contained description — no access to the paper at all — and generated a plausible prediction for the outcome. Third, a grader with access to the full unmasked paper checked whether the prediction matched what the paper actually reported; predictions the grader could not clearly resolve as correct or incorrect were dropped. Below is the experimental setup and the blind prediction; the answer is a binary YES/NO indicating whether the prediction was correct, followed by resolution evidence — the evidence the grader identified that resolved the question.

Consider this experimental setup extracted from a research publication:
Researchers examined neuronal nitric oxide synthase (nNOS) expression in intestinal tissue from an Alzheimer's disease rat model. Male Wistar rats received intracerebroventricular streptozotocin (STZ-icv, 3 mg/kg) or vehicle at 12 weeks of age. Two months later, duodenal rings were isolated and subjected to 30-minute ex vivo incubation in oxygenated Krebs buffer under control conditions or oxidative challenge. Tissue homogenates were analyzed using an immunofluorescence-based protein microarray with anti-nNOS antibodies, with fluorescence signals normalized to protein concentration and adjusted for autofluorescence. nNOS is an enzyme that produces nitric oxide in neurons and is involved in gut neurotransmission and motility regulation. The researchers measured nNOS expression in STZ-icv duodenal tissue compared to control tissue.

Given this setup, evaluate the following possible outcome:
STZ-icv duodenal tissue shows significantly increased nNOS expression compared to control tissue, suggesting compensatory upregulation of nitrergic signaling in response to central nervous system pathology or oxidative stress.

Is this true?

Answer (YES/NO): NO